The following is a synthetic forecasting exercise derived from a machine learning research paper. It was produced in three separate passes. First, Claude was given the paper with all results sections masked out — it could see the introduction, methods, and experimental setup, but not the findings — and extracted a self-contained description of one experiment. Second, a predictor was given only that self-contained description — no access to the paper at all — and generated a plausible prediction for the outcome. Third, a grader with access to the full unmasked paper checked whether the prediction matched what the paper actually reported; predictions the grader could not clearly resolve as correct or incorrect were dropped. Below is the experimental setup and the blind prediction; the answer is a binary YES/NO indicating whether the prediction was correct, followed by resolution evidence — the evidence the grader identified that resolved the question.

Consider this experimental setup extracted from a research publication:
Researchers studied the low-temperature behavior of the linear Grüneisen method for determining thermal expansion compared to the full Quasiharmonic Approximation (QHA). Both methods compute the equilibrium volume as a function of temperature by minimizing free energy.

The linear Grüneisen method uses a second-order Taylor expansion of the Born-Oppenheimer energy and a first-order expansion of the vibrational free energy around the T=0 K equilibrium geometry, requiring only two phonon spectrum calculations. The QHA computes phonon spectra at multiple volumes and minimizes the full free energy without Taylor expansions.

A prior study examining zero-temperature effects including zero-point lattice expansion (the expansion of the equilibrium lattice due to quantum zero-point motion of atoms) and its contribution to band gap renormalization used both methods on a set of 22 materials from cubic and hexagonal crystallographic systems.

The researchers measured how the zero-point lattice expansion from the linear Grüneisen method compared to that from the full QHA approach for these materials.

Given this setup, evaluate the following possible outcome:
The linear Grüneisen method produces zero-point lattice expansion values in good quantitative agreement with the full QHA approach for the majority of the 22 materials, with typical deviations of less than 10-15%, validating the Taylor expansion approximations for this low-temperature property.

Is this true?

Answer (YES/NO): NO